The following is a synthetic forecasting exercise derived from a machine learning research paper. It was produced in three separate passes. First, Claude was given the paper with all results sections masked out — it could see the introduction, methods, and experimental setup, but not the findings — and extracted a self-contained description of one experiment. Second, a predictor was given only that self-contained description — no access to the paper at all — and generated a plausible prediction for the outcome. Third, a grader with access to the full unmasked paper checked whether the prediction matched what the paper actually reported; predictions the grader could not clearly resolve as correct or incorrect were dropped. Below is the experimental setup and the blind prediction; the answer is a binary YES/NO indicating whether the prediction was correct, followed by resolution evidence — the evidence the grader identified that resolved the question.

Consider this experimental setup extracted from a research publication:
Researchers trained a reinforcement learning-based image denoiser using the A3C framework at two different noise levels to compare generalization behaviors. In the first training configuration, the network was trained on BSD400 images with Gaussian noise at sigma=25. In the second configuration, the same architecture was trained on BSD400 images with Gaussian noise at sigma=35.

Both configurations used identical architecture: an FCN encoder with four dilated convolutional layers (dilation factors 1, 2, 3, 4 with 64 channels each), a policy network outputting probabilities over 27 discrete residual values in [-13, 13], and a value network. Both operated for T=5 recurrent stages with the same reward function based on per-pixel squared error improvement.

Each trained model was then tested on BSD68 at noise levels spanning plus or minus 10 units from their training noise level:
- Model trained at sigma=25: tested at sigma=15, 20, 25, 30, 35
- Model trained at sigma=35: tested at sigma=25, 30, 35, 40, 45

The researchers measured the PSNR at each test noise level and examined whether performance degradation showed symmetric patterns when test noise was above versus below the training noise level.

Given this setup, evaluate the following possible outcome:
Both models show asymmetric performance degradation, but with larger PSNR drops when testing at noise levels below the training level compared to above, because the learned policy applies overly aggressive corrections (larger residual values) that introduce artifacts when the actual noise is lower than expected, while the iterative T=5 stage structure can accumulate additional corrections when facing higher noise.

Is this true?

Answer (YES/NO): NO